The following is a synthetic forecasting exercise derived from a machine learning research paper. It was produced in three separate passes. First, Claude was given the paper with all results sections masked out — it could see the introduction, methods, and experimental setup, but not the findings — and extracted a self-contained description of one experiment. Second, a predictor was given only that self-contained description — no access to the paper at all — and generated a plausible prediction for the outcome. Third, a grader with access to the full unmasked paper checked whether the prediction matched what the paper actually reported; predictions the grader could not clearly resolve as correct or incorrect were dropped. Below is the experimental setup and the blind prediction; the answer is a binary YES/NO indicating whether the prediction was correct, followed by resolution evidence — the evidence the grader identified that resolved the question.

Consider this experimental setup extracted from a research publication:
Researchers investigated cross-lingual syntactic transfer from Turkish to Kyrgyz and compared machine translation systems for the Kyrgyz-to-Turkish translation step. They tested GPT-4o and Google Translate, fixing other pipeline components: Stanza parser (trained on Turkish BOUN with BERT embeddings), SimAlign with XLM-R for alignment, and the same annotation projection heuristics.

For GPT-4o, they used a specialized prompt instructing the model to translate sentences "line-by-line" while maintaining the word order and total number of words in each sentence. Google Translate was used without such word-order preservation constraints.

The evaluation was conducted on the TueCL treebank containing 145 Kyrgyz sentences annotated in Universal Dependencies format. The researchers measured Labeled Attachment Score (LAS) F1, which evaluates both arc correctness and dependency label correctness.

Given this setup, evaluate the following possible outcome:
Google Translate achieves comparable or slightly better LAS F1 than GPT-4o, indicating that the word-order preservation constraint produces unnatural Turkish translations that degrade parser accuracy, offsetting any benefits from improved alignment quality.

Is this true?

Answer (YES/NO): NO